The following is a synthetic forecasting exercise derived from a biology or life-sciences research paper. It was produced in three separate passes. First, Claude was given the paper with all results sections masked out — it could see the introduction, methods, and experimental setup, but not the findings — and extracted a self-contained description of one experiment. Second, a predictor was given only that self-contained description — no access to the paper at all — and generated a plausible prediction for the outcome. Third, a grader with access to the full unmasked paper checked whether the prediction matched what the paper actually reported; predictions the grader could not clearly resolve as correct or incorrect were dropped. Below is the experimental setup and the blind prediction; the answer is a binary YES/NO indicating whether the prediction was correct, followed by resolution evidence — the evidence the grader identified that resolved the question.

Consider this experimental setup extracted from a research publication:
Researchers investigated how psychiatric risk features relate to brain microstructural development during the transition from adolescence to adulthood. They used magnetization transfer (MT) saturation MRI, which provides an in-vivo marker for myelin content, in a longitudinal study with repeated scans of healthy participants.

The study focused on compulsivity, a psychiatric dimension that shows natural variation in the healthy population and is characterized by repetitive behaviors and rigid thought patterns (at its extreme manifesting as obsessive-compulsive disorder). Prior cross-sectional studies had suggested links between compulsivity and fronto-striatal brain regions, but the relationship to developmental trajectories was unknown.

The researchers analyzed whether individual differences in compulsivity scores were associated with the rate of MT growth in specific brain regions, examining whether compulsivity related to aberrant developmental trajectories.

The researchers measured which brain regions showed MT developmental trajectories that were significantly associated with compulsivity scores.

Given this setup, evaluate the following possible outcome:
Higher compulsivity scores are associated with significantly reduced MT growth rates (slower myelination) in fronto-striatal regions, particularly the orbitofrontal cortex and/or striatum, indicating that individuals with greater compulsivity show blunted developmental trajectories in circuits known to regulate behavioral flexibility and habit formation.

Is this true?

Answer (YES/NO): NO